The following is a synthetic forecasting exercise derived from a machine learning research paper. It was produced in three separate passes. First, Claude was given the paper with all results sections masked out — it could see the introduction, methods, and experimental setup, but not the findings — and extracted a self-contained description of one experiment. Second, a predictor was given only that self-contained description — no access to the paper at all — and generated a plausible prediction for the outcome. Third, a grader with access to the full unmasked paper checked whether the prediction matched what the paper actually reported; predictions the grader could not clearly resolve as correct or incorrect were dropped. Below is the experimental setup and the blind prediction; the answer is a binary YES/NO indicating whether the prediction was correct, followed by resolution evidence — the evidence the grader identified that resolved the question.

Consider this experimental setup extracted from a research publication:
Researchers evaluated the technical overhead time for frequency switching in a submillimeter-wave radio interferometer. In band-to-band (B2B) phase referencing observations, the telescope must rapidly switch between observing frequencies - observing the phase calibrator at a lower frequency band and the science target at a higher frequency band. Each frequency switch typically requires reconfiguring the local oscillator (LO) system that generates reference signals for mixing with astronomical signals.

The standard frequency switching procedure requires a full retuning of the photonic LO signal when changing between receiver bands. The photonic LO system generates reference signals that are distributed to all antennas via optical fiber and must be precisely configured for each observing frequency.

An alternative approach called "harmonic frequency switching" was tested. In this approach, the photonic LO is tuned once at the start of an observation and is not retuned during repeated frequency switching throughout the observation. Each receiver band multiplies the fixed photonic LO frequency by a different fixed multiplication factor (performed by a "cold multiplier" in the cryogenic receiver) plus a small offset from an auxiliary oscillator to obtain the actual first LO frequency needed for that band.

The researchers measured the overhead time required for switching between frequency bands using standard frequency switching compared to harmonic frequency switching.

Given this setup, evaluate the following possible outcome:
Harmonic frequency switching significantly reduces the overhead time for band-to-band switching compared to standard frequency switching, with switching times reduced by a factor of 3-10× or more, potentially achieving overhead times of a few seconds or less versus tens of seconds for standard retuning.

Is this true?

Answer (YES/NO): YES